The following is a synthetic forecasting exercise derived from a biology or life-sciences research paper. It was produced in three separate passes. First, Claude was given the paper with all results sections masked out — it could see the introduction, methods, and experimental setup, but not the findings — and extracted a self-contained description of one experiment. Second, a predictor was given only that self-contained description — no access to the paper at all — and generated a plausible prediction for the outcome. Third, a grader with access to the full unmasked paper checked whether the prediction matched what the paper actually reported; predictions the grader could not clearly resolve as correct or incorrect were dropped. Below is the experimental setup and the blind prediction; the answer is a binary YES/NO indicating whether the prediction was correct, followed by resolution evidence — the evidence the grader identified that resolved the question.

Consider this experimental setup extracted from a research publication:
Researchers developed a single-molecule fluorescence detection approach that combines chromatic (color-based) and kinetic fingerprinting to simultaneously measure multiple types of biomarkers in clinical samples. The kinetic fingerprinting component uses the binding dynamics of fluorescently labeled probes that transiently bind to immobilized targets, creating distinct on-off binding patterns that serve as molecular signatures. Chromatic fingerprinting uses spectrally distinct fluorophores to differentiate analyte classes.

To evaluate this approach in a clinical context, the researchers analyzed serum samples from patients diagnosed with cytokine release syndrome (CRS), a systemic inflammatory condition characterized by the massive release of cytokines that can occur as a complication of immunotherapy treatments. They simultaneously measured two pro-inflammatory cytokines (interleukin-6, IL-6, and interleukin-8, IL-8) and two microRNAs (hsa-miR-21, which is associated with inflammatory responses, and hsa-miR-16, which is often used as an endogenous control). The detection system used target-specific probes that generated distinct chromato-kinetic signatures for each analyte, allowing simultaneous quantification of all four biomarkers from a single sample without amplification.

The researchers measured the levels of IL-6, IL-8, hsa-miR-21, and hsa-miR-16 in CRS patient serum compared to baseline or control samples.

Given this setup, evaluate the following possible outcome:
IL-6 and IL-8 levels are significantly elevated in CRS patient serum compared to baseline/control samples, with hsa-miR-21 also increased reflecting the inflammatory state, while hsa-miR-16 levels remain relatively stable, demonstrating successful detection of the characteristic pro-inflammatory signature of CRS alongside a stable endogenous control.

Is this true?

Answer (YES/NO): NO